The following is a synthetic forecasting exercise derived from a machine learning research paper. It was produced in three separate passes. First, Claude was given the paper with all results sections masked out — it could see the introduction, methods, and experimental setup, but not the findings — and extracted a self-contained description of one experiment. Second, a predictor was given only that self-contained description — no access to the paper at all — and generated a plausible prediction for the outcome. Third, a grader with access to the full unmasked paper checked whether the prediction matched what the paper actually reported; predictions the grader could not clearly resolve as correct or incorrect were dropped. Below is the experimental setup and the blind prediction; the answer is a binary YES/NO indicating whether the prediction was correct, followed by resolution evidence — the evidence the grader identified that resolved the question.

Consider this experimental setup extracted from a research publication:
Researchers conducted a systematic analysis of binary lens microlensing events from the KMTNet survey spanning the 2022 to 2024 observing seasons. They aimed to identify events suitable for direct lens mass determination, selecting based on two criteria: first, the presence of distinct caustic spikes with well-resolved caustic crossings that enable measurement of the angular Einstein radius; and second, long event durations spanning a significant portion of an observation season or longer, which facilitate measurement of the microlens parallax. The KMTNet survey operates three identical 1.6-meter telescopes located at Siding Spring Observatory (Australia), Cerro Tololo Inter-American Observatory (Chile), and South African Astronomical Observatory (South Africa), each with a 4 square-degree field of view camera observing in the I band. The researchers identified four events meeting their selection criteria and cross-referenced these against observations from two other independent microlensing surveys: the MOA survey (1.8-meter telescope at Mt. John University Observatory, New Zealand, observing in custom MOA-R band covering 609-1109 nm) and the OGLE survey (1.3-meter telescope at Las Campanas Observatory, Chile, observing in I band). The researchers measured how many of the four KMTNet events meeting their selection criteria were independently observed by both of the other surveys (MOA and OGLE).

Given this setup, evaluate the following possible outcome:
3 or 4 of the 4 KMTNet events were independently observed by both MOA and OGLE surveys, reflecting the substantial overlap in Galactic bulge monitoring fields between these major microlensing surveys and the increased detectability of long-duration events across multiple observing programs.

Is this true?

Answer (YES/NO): YES